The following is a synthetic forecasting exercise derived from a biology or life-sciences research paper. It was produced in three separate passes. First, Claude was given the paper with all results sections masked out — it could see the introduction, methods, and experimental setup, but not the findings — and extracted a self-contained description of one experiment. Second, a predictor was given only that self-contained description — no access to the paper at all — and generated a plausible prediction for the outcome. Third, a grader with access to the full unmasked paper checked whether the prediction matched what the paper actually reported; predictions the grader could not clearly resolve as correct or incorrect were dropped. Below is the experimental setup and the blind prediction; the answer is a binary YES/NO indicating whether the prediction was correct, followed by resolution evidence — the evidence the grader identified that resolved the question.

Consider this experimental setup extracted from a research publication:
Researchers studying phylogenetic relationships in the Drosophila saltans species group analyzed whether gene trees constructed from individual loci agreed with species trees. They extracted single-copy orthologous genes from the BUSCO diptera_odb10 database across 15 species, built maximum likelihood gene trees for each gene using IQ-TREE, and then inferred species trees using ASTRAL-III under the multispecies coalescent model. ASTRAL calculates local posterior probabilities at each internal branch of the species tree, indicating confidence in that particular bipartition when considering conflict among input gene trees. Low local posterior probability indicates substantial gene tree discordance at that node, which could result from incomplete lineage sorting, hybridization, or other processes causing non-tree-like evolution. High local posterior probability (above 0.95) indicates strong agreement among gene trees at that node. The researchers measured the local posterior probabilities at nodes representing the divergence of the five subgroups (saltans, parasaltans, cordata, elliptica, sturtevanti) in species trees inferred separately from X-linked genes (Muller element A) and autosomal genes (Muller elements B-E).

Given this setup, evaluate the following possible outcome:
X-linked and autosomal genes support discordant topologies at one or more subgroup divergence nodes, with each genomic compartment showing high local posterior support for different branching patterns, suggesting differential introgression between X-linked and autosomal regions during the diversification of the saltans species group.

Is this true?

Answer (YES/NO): NO